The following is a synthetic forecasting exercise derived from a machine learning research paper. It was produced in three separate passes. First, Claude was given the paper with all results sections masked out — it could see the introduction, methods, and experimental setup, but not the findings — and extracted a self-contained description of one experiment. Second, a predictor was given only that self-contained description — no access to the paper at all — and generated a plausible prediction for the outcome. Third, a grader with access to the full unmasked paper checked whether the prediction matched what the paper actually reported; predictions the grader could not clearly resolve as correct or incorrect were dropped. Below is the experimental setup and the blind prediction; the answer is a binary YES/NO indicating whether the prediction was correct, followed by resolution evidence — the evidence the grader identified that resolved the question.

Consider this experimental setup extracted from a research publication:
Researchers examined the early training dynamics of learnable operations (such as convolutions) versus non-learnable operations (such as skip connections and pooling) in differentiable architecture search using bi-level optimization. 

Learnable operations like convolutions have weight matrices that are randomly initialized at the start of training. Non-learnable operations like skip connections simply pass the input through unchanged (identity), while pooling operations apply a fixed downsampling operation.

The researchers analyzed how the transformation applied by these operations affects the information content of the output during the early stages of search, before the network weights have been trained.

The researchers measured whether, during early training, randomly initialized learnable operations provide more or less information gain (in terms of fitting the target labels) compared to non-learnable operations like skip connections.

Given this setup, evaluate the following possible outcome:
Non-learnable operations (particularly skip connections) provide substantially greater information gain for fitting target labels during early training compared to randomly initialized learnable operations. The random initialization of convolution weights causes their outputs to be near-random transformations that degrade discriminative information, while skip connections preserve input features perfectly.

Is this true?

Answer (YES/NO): YES